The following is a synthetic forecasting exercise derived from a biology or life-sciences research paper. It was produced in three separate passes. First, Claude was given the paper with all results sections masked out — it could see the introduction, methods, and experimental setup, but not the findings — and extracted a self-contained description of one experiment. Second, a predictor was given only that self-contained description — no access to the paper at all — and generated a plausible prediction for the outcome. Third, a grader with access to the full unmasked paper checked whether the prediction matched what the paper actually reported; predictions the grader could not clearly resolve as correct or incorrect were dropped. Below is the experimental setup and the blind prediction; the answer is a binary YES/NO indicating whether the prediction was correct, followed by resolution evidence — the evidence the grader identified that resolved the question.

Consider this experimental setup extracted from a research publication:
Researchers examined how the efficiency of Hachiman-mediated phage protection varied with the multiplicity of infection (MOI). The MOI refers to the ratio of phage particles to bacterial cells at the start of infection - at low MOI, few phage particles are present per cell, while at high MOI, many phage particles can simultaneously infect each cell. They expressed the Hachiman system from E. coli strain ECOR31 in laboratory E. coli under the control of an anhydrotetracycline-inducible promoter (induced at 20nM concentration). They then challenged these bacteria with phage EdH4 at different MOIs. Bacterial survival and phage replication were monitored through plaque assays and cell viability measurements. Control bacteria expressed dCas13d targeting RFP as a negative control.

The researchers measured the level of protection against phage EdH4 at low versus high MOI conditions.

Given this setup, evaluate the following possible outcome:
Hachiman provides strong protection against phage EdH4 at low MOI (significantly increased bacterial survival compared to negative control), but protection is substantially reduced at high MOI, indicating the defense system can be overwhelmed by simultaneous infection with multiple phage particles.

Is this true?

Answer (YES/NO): YES